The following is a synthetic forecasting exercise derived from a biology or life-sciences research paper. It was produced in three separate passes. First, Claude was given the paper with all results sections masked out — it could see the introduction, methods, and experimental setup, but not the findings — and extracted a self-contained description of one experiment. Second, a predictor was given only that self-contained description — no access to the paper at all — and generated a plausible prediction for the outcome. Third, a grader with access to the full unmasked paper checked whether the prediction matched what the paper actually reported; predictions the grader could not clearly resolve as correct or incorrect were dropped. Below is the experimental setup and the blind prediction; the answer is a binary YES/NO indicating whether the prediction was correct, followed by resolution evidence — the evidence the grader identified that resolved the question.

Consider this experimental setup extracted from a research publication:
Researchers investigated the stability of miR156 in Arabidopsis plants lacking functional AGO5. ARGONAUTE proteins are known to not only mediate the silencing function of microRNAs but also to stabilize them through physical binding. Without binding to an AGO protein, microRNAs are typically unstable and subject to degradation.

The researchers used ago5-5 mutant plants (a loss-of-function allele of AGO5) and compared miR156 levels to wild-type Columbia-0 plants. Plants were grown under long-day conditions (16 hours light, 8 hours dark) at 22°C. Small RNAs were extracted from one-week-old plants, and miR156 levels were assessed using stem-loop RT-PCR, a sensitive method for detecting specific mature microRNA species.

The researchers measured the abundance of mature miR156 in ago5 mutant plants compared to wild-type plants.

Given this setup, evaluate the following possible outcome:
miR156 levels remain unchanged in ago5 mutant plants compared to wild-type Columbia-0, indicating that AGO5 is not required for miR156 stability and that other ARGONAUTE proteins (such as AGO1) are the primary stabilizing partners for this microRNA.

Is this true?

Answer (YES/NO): NO